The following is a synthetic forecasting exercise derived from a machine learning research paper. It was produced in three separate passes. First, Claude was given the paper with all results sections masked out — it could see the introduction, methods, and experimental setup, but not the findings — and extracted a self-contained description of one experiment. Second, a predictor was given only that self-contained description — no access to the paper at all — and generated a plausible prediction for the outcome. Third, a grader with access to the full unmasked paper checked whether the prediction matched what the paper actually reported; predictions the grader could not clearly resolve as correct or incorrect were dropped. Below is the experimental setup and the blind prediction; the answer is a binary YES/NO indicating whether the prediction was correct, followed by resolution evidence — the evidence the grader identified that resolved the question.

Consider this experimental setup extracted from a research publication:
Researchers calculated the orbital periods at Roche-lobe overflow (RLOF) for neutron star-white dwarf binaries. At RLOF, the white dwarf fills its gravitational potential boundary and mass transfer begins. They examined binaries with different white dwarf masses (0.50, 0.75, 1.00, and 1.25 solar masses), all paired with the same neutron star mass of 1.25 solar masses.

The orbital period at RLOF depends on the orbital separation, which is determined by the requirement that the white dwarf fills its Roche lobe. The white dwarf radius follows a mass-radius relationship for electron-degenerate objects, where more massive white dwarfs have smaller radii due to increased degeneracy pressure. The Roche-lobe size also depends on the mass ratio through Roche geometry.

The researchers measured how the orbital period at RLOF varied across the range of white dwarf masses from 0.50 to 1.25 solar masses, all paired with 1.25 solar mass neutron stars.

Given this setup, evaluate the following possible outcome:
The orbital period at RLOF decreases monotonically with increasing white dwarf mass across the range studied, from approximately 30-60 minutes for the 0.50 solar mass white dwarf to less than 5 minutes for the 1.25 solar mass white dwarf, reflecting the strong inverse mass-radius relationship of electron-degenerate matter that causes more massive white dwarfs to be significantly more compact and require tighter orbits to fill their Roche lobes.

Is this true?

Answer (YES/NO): NO